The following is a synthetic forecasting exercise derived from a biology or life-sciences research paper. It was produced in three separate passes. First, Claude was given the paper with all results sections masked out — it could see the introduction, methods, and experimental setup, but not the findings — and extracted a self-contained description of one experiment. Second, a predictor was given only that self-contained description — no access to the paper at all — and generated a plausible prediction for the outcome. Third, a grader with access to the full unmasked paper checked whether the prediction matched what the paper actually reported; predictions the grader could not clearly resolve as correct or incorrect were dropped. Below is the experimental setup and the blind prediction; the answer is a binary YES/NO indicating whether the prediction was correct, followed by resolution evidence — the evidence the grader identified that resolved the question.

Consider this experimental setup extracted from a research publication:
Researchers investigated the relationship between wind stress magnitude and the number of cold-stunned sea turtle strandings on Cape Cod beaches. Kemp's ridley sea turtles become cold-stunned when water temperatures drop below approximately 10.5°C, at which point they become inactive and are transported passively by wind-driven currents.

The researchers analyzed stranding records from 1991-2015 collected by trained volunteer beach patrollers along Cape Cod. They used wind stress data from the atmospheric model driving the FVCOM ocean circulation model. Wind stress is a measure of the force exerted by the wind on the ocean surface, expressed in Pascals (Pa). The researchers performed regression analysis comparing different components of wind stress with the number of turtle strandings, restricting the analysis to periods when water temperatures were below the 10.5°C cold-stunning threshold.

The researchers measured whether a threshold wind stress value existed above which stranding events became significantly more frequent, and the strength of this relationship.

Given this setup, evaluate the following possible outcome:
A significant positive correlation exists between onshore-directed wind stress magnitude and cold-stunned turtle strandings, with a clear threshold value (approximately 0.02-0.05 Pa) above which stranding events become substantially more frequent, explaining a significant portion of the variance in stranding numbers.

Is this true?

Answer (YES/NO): NO